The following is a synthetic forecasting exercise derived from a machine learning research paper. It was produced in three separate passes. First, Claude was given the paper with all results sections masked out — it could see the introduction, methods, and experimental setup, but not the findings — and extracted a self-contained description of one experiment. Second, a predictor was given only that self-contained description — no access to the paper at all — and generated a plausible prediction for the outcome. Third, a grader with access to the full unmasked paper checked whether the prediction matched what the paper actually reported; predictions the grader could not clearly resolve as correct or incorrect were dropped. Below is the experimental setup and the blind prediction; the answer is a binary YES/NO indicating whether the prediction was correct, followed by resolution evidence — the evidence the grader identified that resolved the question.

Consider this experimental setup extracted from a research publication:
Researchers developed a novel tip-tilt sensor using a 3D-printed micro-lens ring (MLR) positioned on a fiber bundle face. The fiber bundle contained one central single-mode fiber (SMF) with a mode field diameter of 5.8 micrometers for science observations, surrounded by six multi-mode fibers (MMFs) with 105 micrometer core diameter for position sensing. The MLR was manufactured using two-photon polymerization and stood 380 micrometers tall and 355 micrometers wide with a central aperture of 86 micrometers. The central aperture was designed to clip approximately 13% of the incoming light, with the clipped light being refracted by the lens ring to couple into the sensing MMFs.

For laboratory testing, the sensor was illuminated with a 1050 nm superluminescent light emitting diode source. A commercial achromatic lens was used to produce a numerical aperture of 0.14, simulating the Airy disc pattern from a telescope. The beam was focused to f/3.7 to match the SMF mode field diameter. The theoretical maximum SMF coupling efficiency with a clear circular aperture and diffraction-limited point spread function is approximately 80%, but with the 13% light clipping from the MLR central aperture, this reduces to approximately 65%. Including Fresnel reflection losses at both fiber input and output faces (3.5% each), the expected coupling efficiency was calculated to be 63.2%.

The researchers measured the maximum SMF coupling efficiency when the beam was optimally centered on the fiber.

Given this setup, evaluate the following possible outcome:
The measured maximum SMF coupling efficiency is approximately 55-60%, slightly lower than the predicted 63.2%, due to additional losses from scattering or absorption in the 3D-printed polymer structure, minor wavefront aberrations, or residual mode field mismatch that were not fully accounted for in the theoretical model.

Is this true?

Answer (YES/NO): YES